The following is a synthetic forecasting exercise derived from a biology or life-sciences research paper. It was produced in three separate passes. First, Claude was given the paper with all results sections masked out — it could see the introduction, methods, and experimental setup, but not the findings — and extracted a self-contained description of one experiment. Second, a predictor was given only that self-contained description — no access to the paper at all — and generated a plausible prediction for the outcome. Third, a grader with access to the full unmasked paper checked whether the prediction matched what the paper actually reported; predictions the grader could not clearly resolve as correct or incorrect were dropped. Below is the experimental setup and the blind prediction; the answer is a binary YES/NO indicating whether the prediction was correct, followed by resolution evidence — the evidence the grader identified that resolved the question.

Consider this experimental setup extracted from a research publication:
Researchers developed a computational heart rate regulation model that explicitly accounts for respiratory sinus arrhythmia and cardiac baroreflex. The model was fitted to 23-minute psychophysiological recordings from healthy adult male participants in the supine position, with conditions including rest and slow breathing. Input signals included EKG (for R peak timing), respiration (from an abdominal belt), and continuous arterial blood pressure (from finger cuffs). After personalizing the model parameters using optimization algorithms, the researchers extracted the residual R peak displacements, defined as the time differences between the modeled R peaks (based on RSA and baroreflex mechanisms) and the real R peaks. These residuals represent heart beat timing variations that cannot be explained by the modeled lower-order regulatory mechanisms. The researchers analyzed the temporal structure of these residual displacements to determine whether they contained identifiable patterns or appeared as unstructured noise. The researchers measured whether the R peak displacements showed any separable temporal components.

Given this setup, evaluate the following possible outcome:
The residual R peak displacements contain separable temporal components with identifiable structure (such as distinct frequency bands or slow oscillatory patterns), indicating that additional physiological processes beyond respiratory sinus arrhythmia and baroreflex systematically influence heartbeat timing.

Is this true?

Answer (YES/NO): YES